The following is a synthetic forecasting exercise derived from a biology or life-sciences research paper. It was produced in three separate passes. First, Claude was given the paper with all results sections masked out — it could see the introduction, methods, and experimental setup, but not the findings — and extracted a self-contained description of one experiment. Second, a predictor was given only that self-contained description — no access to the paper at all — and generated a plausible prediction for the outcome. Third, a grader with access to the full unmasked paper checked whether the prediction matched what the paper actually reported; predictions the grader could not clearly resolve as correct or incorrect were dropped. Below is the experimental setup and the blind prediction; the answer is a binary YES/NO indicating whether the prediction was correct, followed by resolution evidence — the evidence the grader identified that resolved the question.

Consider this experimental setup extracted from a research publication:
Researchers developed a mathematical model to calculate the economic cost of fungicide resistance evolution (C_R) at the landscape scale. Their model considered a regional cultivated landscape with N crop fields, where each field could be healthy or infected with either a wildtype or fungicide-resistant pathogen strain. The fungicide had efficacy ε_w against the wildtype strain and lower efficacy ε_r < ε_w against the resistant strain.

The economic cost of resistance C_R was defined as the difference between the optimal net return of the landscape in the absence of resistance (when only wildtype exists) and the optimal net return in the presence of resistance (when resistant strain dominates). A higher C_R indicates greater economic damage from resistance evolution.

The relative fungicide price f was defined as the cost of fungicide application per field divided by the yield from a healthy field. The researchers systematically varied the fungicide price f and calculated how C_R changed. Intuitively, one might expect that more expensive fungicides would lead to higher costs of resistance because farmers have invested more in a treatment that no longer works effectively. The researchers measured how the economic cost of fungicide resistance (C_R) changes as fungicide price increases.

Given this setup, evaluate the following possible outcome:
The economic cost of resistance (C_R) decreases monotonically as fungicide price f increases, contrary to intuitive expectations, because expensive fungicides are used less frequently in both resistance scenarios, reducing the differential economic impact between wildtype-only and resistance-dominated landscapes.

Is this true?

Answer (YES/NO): NO